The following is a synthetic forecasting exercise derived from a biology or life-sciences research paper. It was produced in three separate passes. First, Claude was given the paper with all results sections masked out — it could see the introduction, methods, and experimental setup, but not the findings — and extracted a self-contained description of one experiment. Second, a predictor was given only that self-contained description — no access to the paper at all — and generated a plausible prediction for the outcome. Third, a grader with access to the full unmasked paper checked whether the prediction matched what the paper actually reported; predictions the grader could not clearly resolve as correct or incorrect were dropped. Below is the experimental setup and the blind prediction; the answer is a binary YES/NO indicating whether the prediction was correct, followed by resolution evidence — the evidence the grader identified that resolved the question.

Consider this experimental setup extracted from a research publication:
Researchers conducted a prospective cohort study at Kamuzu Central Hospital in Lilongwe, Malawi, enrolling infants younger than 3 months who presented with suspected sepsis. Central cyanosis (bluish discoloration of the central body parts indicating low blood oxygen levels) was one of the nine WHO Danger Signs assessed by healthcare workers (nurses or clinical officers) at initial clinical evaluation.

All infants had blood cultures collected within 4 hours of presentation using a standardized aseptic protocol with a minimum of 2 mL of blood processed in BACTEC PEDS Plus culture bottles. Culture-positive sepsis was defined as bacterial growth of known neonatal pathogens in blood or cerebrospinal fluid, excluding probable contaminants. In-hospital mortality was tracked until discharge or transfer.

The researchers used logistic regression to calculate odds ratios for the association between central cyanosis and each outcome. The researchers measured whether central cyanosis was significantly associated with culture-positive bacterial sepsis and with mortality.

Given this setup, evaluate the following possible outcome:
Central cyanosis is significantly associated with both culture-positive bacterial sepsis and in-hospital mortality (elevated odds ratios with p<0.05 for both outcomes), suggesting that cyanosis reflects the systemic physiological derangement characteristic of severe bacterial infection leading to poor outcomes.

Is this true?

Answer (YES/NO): NO